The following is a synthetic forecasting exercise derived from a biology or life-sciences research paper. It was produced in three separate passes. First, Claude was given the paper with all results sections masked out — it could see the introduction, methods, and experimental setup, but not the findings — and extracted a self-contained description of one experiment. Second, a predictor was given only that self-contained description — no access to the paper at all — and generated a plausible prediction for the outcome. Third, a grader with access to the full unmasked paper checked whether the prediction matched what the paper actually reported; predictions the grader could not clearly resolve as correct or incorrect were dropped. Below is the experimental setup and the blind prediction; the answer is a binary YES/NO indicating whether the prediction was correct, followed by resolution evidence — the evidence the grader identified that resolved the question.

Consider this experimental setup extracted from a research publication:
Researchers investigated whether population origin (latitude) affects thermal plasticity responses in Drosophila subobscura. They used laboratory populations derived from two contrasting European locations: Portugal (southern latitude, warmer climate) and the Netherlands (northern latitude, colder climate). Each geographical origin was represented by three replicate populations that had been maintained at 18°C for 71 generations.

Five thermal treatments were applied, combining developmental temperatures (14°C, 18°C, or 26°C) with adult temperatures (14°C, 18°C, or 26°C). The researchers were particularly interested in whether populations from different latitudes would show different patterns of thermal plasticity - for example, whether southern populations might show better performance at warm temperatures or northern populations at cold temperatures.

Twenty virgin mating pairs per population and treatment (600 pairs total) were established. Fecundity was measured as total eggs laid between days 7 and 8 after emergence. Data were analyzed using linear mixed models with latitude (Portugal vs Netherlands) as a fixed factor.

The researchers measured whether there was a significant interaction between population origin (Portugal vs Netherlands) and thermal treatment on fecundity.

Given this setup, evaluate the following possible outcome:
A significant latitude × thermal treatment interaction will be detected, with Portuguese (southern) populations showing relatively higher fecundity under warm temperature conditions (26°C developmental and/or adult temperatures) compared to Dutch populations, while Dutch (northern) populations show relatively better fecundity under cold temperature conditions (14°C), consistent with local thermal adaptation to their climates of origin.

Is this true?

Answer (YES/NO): NO